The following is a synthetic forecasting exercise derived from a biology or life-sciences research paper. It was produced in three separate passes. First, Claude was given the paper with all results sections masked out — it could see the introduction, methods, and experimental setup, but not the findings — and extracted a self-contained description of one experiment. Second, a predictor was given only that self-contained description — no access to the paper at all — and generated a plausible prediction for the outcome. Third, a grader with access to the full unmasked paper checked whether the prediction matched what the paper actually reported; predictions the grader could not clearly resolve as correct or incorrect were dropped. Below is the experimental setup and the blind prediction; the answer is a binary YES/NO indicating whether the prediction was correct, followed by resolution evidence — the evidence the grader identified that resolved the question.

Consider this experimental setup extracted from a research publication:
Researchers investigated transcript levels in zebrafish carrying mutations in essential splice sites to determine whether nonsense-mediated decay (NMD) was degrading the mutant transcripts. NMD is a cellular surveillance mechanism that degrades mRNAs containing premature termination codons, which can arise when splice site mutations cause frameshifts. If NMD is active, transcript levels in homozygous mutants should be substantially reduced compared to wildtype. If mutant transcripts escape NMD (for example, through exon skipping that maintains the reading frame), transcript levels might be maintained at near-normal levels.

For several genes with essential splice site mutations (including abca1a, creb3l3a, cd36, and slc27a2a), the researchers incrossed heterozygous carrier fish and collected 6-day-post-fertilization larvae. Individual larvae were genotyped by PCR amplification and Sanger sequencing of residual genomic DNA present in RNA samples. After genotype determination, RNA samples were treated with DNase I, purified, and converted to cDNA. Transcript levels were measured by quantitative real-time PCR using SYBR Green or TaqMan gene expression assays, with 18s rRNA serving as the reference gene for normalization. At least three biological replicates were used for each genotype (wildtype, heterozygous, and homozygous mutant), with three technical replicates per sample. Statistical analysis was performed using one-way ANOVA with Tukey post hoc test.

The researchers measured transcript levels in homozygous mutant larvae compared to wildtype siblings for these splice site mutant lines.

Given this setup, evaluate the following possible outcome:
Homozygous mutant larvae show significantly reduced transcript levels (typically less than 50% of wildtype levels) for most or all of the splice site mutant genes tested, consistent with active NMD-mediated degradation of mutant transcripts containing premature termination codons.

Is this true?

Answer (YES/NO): NO